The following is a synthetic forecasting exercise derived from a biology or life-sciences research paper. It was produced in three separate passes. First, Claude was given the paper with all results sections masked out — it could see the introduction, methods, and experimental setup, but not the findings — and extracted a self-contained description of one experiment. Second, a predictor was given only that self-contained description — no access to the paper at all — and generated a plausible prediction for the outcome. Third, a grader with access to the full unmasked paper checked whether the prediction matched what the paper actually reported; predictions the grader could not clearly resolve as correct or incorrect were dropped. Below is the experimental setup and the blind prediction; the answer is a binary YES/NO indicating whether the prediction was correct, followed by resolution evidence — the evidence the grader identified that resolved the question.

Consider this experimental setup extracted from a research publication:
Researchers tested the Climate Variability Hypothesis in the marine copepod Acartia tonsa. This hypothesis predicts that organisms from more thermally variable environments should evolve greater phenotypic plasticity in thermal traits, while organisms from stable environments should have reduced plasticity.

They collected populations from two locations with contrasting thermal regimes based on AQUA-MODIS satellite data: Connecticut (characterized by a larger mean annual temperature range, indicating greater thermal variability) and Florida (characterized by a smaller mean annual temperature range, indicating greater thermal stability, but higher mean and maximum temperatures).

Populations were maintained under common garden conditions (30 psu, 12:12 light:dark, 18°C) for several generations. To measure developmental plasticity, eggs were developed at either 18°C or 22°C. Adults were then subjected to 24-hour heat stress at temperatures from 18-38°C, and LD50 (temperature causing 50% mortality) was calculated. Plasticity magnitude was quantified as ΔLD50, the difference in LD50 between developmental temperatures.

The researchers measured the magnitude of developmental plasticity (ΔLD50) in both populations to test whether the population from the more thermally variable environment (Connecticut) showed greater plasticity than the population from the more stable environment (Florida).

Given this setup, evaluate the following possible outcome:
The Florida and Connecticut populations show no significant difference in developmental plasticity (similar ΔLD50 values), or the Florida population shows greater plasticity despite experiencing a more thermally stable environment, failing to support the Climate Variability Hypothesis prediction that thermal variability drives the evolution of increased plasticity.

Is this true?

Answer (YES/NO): NO